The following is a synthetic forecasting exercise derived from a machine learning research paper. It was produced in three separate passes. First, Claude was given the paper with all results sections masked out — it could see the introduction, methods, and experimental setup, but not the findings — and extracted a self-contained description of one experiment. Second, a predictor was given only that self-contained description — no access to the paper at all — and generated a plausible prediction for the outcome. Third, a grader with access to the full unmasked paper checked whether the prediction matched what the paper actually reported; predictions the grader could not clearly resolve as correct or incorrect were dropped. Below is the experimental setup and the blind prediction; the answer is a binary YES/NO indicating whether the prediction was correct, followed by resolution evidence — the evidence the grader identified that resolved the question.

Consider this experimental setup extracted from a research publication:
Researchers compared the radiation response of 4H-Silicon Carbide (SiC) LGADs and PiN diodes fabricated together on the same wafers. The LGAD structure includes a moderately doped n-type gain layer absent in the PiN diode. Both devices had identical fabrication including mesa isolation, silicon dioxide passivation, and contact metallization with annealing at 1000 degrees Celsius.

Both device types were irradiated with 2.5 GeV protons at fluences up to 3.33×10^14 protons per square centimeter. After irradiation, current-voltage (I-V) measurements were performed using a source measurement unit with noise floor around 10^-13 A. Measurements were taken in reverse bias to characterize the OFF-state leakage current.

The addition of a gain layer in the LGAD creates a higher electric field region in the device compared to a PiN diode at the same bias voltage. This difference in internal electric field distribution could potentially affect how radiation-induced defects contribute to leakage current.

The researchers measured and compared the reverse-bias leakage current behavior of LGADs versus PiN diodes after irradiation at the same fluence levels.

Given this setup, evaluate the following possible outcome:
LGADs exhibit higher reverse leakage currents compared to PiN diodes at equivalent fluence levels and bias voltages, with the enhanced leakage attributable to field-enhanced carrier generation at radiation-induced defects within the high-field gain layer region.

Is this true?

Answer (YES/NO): NO